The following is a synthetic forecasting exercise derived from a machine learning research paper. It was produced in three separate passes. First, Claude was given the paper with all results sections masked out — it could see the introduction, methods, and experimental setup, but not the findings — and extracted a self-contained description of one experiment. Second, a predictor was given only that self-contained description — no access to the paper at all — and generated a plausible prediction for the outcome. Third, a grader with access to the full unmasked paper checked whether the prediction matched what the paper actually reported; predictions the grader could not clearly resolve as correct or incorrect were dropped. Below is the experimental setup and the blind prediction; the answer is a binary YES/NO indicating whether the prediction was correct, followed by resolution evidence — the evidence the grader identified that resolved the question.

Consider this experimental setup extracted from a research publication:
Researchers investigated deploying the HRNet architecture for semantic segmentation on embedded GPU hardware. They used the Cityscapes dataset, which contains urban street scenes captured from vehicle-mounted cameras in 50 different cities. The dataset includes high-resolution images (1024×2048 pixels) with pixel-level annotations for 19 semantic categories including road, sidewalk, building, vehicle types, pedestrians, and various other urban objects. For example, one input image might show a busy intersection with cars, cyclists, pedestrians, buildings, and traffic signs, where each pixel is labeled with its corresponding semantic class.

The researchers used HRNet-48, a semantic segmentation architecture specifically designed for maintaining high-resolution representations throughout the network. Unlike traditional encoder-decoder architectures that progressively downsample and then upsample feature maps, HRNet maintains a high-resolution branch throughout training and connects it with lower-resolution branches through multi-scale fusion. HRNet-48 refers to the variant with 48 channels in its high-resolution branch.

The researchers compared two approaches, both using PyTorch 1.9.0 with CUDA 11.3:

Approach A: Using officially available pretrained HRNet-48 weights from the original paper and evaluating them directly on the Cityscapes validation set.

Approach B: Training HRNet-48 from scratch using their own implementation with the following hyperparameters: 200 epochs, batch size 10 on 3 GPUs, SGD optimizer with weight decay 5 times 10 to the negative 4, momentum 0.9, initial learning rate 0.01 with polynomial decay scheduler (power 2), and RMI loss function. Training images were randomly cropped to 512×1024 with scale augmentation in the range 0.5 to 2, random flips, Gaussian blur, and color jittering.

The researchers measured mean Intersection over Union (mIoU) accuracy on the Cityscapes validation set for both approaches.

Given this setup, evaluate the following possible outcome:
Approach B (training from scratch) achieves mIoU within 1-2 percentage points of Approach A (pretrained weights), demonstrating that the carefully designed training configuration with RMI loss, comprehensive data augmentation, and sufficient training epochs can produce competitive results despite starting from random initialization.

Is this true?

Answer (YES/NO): NO